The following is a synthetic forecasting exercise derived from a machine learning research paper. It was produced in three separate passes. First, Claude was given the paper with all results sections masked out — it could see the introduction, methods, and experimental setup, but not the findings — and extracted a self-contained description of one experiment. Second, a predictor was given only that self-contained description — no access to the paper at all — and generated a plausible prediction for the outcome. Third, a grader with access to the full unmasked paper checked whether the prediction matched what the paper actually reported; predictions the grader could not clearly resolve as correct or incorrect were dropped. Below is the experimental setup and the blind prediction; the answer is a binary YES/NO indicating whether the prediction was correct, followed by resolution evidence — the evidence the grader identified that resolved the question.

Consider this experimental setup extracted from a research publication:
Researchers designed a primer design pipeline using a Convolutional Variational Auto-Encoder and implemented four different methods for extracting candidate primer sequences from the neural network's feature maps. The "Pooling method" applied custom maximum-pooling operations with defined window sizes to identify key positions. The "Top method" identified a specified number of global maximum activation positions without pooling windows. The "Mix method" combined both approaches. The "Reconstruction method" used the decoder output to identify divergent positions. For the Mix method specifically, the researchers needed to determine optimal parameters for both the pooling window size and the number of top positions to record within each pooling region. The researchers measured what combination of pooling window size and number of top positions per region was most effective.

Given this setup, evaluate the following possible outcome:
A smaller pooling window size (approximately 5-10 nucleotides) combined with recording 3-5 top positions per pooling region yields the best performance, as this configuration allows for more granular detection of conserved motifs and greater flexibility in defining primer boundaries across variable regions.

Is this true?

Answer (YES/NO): NO